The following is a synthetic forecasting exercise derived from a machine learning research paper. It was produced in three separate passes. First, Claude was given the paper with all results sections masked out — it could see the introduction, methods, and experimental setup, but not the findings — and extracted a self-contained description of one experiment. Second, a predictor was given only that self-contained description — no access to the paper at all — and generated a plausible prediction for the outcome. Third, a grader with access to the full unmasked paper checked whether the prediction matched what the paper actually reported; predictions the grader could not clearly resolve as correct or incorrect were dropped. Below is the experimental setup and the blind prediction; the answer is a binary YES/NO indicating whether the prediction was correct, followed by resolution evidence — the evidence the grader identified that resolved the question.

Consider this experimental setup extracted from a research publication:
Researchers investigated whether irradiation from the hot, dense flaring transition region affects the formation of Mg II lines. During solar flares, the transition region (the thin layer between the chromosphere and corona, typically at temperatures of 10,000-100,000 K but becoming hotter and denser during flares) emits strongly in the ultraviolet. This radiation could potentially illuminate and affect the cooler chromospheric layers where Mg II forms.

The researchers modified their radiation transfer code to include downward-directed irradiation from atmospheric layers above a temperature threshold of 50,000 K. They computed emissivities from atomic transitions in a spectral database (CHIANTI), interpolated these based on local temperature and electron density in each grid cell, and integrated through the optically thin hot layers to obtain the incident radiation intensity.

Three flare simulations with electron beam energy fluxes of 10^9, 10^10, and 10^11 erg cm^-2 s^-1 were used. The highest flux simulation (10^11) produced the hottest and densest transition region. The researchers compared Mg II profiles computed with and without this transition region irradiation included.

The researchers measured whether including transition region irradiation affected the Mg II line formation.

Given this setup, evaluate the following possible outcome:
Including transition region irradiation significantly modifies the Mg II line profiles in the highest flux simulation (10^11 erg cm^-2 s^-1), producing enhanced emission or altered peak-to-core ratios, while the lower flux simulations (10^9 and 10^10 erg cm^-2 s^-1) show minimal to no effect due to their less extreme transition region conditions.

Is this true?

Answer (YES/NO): NO